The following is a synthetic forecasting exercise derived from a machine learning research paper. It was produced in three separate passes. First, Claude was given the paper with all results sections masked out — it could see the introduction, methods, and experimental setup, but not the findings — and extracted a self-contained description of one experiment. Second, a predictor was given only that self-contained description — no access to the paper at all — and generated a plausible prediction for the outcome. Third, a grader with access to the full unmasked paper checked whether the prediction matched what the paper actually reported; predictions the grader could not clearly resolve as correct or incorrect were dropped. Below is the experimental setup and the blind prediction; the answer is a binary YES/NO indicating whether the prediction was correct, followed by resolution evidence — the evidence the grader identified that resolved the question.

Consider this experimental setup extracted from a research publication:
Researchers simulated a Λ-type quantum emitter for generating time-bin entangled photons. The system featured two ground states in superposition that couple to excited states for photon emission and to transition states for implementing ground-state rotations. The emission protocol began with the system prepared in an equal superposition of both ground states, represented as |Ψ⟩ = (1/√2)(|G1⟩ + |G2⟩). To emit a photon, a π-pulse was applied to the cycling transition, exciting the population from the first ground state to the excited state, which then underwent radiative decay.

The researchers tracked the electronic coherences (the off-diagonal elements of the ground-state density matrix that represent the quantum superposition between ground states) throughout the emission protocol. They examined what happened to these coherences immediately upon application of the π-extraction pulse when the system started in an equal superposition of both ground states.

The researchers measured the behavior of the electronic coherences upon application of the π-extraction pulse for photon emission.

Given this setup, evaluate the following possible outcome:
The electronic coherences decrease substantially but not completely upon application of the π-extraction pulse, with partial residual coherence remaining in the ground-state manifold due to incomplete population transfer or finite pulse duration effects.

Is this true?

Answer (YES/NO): NO